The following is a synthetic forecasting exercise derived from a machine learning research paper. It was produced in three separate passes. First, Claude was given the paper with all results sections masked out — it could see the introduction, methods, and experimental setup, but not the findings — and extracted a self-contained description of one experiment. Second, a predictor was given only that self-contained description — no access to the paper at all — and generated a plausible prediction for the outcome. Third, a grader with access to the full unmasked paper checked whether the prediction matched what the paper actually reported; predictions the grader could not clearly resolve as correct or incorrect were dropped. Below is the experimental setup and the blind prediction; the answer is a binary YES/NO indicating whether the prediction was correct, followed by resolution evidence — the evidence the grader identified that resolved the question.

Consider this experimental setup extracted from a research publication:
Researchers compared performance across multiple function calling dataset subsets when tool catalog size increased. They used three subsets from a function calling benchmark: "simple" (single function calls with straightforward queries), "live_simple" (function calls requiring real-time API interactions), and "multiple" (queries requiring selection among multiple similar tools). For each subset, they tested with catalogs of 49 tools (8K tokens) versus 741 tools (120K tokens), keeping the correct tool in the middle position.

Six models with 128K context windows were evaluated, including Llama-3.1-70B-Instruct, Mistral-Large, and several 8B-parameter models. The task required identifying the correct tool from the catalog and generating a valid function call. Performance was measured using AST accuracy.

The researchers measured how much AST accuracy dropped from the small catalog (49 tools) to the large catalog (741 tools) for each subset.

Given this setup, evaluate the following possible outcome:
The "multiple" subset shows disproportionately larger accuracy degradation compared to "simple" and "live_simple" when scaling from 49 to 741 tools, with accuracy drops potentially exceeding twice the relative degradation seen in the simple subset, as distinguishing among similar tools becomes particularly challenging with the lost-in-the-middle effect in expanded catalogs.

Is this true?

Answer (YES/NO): NO